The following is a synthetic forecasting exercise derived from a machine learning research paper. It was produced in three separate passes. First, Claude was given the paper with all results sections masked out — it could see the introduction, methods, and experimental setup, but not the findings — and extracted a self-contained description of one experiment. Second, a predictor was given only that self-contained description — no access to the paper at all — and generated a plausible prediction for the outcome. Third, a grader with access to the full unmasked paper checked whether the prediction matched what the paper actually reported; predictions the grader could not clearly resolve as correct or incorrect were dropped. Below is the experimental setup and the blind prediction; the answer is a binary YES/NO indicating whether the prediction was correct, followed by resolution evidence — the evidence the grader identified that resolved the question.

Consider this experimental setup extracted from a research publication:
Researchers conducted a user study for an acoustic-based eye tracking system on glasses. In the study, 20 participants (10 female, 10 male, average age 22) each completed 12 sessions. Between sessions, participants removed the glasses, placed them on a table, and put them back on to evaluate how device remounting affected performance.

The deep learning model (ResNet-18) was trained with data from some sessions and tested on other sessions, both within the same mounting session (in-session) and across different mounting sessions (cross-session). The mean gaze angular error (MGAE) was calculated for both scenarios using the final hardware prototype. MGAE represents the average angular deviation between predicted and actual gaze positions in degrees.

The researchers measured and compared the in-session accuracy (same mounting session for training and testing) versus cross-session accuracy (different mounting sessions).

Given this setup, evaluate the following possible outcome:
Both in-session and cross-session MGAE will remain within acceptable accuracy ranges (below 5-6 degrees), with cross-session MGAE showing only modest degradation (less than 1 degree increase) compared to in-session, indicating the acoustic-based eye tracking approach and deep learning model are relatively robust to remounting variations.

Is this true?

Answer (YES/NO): NO